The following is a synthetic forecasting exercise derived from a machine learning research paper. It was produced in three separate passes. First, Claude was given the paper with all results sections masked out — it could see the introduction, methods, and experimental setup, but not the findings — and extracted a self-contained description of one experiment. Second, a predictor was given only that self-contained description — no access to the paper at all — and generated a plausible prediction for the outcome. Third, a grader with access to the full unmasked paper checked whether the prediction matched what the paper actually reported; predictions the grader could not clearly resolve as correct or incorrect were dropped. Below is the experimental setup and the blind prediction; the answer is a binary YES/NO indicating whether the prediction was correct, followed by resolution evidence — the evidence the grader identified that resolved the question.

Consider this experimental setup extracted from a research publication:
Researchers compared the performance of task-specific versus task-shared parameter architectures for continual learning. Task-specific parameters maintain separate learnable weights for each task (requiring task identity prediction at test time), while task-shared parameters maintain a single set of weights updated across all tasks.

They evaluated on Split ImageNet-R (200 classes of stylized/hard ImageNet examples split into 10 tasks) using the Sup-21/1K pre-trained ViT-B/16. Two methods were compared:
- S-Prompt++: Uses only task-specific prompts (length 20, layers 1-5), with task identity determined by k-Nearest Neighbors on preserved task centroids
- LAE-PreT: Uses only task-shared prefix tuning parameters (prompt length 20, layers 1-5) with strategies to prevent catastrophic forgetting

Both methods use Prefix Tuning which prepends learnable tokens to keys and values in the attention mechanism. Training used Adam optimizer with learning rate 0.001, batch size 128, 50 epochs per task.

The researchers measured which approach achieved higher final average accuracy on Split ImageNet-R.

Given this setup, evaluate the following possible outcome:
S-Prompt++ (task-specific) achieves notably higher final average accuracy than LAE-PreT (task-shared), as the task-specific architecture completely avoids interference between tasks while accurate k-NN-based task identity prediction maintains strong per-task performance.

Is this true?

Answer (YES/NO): NO